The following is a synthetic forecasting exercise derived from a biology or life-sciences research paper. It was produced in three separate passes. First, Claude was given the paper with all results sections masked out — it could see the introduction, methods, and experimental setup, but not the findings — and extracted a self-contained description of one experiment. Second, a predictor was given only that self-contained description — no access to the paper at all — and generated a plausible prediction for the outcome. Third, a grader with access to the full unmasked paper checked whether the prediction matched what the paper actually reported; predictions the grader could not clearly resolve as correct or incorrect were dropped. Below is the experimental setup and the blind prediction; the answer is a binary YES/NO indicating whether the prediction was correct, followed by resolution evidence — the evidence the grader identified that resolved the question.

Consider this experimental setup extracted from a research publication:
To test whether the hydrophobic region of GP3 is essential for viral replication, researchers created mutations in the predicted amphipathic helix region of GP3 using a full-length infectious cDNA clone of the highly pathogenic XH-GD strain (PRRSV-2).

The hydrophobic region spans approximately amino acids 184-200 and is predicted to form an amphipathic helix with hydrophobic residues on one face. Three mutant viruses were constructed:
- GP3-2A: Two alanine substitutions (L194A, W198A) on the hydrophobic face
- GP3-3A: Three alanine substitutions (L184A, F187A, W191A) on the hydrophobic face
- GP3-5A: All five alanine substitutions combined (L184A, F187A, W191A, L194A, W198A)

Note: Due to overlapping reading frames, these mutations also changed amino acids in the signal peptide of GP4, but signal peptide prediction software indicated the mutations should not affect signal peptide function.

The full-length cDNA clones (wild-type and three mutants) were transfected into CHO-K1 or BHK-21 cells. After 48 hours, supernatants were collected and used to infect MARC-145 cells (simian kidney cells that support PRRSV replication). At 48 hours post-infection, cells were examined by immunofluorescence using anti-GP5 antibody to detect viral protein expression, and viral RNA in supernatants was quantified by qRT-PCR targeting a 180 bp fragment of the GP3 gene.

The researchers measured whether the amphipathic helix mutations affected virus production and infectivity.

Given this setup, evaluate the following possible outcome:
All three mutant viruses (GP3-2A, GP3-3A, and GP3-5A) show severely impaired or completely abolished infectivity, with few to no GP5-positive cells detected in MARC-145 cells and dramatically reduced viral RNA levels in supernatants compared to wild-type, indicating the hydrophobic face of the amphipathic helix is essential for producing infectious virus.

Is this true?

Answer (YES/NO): YES